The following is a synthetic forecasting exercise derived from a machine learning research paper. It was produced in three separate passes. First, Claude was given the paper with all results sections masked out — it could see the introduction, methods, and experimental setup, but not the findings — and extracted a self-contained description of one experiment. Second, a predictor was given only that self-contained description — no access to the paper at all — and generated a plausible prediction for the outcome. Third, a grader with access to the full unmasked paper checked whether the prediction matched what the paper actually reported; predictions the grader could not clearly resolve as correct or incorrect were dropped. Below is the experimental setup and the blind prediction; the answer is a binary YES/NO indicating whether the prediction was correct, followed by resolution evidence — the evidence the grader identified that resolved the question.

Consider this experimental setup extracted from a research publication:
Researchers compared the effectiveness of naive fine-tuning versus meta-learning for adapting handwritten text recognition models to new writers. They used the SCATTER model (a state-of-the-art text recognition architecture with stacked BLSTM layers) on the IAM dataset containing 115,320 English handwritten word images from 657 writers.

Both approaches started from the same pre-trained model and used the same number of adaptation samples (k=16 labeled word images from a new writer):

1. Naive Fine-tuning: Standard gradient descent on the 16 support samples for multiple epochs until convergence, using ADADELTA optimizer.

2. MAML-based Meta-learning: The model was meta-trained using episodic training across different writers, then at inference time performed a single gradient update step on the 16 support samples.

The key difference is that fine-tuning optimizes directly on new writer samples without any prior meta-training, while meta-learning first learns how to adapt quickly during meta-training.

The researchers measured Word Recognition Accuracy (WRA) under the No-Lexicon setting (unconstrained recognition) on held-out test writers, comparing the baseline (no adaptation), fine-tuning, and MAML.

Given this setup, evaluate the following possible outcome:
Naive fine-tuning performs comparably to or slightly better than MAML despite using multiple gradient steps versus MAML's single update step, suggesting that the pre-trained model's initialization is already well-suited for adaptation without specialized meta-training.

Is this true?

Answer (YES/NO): NO